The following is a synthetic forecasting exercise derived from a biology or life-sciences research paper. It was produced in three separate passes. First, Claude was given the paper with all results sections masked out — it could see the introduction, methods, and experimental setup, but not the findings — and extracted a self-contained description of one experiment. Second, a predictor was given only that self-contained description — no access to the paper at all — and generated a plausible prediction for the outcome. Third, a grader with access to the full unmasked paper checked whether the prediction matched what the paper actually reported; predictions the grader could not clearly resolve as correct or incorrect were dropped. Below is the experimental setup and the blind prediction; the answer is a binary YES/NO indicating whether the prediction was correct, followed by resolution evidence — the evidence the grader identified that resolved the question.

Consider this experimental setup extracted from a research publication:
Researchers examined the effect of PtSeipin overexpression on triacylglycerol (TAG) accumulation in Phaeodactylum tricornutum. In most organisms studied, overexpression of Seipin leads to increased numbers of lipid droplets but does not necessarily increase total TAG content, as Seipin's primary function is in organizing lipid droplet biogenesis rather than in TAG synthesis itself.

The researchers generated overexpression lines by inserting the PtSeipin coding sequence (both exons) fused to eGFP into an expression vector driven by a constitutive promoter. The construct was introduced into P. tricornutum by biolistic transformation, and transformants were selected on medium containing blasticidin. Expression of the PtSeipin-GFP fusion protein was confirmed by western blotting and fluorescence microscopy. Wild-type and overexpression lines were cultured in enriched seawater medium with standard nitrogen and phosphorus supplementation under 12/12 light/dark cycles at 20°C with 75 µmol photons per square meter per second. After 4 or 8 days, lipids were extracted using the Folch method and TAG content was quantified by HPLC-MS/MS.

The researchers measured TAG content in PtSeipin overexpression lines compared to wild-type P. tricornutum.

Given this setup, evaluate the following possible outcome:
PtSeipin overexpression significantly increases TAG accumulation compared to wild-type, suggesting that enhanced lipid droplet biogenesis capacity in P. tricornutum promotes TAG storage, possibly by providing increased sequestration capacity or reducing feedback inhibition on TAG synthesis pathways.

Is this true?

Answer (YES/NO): NO